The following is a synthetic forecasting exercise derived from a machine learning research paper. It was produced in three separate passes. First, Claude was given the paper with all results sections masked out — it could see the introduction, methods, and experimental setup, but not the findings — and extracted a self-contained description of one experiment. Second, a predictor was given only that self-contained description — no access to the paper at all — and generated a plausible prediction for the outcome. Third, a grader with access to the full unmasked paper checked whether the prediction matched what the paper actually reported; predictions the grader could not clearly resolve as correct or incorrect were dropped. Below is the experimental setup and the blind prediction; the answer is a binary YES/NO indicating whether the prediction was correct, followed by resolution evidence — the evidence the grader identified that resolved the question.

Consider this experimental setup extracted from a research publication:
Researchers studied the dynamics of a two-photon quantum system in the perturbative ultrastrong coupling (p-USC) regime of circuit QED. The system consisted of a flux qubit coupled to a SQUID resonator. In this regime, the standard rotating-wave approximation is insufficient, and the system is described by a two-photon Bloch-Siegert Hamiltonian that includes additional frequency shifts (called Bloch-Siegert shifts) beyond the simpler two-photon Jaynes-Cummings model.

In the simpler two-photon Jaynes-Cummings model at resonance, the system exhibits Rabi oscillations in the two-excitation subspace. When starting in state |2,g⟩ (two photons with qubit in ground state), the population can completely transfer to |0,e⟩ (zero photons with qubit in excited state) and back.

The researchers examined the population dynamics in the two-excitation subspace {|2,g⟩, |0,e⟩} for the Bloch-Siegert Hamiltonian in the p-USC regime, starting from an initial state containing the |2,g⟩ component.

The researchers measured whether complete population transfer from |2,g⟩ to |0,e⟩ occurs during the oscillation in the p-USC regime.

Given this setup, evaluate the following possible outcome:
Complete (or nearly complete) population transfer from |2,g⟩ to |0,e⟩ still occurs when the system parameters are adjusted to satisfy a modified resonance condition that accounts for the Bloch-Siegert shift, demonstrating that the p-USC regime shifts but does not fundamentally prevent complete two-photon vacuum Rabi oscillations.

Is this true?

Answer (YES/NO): NO